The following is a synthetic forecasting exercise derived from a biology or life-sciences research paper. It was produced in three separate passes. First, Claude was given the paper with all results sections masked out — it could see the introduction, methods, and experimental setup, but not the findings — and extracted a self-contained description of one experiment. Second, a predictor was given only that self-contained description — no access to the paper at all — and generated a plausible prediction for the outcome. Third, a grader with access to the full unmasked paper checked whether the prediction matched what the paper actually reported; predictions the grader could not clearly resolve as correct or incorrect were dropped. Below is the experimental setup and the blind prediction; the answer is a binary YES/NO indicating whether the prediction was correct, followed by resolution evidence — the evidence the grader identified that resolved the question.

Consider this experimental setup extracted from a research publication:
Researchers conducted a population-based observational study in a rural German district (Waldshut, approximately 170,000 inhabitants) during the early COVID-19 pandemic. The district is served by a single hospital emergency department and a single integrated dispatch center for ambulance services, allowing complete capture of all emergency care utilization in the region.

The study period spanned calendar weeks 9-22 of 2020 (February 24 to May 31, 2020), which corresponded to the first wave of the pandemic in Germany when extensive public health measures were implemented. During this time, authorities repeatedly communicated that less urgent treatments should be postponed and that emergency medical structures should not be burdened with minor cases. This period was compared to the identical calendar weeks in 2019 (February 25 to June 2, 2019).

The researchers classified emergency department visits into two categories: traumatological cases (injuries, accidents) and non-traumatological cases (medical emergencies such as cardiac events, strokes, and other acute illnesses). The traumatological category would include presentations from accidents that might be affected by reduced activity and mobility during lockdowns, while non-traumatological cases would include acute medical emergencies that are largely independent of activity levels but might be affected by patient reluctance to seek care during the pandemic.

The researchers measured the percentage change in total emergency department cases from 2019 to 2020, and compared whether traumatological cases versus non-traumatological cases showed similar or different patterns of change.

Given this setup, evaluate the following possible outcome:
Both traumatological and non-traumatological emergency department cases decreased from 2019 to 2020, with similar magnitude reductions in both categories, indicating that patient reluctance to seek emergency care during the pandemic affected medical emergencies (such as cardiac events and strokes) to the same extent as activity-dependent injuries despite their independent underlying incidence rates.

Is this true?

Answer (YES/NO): NO